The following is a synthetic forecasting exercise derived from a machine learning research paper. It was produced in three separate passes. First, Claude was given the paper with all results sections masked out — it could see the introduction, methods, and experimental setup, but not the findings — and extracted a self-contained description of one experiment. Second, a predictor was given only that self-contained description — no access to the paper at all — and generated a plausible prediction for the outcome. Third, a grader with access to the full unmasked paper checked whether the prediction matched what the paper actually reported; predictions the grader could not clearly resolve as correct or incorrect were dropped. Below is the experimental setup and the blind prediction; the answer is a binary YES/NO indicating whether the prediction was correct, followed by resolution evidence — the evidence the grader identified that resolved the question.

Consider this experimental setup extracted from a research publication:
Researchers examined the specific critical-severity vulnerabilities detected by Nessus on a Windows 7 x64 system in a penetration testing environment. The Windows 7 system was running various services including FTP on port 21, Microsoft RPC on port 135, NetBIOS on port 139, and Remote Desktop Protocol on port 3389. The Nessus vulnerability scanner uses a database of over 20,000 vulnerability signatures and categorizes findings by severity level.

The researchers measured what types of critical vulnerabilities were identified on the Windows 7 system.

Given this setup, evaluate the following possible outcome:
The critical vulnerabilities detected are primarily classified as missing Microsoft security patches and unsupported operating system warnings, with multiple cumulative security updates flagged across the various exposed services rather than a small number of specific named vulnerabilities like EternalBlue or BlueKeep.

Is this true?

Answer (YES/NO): NO